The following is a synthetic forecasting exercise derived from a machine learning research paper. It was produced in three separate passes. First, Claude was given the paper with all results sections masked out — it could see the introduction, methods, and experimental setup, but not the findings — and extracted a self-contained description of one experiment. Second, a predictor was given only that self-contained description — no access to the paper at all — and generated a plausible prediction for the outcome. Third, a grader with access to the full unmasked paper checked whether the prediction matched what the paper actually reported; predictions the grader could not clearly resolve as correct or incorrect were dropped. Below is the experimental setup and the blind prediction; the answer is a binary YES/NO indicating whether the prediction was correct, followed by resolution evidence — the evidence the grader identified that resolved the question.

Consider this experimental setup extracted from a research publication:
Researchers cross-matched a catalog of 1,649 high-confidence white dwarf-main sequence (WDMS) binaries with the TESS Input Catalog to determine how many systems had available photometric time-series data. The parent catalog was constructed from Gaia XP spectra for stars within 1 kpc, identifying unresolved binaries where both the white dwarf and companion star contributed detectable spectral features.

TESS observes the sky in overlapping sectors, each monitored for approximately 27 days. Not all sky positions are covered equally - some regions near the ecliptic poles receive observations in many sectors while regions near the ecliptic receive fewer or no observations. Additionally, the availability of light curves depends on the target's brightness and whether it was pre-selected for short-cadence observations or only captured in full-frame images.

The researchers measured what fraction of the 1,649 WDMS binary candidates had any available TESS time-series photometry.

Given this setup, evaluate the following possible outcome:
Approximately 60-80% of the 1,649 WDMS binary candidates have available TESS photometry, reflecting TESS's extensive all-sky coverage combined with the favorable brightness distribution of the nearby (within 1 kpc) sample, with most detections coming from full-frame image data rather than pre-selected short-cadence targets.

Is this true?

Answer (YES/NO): NO